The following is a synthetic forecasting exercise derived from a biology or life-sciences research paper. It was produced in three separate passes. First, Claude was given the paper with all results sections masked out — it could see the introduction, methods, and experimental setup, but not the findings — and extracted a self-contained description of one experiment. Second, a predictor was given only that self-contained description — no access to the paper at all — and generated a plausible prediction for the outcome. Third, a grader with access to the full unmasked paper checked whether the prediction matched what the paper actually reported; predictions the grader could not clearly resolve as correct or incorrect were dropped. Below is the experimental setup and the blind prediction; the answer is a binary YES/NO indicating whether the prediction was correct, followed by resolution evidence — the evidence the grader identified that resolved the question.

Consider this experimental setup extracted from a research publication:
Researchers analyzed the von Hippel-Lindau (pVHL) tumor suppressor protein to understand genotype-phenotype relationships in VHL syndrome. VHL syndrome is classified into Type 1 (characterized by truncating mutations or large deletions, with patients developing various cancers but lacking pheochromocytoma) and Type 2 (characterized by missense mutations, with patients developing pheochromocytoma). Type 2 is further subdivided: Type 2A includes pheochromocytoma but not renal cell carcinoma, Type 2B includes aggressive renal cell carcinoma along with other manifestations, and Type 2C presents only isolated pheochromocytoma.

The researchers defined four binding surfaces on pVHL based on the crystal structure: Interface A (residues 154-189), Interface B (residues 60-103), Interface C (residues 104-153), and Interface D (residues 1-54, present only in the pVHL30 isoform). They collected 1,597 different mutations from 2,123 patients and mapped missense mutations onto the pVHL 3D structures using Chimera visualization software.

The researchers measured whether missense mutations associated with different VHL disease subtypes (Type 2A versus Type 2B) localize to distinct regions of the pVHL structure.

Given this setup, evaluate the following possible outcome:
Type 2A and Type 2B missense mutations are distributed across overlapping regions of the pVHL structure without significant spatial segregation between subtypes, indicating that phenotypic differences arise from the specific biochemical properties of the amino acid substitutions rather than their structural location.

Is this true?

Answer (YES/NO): NO